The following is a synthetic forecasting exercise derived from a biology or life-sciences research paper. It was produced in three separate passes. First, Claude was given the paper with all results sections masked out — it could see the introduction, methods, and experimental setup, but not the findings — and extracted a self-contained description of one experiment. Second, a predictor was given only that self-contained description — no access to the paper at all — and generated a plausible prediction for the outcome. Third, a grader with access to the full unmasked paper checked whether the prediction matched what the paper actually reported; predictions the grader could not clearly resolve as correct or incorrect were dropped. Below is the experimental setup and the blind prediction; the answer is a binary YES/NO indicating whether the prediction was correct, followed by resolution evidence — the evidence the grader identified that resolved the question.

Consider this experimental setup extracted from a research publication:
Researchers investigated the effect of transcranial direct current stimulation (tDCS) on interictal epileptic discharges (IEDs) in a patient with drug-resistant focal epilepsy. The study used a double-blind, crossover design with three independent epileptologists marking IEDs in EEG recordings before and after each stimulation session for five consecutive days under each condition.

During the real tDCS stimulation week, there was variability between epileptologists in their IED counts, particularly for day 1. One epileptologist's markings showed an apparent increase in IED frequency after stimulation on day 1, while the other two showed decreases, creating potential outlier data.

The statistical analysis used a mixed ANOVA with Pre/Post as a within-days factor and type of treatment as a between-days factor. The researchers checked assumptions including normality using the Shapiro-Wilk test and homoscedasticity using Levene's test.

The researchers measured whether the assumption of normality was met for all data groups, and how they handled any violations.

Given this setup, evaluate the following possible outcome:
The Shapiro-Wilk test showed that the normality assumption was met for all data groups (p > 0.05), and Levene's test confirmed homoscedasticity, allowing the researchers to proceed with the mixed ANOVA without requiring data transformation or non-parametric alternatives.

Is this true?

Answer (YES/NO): NO